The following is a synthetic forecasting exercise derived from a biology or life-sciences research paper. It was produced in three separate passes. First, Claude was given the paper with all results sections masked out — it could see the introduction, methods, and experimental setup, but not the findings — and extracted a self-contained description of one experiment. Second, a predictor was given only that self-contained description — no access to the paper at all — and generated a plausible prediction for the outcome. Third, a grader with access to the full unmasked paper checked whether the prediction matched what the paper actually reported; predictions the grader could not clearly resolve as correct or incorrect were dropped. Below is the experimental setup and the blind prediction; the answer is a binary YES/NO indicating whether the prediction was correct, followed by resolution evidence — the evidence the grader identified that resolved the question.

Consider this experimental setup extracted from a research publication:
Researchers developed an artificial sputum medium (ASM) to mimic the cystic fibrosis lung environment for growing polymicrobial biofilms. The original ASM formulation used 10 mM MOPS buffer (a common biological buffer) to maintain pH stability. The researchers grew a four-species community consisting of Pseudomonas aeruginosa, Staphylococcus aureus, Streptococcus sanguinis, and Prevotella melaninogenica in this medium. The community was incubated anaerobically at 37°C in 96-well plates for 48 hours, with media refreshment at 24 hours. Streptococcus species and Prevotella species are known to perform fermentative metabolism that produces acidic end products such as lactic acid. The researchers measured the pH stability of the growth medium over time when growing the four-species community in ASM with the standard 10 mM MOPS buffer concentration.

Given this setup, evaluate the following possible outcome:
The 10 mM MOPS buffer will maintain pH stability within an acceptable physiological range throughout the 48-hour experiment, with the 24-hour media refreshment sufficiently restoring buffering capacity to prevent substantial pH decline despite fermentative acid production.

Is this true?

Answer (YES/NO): NO